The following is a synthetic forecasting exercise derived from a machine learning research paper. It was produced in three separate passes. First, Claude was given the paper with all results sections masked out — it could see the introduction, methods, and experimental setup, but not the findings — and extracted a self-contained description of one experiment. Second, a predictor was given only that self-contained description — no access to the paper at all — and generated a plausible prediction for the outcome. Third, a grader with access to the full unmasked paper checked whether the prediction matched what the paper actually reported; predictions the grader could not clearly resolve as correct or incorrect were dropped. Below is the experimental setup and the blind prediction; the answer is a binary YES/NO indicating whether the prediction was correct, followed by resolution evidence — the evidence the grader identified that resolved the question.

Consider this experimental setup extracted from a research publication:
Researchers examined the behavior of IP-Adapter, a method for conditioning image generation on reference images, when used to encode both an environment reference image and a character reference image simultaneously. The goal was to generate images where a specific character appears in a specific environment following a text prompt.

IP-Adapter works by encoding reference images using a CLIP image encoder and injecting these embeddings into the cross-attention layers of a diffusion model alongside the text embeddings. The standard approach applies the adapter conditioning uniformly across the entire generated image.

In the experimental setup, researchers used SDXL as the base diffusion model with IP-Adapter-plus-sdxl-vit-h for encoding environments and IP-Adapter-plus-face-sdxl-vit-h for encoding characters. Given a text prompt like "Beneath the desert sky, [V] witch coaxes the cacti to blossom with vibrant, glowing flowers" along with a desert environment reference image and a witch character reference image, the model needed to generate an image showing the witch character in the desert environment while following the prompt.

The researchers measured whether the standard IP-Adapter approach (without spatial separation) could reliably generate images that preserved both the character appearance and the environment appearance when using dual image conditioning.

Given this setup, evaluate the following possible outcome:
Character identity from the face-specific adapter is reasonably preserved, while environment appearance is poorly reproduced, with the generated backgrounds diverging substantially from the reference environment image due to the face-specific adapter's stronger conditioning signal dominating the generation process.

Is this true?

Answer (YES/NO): NO